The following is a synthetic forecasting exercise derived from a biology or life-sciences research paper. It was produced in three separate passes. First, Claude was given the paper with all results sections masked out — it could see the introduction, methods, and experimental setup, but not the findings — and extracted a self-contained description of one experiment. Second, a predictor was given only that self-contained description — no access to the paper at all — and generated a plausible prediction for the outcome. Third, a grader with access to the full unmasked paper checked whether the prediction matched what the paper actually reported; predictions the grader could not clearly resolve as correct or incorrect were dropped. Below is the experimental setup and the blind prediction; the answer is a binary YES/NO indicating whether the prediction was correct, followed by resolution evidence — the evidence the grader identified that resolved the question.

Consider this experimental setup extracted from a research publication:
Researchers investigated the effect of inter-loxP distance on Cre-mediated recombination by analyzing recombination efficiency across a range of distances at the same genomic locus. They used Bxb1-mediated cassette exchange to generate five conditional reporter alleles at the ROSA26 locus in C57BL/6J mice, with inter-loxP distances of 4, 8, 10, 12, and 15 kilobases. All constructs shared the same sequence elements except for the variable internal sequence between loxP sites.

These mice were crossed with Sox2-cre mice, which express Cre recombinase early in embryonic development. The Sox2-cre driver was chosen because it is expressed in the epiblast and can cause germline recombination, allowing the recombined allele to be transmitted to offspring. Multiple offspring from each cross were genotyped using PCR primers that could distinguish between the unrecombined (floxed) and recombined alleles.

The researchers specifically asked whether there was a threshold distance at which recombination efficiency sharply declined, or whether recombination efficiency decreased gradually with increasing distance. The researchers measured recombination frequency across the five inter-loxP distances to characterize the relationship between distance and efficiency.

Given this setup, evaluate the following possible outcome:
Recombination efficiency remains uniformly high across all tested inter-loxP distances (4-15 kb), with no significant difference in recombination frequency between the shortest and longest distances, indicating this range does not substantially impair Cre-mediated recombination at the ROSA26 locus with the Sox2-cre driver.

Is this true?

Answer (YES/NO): NO